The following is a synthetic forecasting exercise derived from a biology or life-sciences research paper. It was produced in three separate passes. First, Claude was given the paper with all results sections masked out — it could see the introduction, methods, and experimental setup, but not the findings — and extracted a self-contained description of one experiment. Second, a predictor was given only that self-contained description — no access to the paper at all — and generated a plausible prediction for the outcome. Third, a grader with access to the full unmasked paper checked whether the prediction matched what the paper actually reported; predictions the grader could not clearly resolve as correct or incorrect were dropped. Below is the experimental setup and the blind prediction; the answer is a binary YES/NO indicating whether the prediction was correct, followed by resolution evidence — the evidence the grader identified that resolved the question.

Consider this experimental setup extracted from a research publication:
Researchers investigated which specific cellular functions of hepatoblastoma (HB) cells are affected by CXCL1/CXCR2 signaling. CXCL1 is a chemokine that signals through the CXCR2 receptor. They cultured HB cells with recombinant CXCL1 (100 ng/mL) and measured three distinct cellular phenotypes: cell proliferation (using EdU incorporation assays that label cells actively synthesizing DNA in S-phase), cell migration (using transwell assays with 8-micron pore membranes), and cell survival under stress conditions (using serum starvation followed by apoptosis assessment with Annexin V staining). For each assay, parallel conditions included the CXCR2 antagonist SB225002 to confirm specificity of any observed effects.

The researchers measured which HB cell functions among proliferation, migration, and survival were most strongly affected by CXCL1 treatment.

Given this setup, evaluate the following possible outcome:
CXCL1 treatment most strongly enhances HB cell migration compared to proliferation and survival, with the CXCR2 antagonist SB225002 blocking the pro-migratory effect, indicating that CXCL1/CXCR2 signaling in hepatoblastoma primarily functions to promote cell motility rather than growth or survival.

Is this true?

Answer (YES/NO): NO